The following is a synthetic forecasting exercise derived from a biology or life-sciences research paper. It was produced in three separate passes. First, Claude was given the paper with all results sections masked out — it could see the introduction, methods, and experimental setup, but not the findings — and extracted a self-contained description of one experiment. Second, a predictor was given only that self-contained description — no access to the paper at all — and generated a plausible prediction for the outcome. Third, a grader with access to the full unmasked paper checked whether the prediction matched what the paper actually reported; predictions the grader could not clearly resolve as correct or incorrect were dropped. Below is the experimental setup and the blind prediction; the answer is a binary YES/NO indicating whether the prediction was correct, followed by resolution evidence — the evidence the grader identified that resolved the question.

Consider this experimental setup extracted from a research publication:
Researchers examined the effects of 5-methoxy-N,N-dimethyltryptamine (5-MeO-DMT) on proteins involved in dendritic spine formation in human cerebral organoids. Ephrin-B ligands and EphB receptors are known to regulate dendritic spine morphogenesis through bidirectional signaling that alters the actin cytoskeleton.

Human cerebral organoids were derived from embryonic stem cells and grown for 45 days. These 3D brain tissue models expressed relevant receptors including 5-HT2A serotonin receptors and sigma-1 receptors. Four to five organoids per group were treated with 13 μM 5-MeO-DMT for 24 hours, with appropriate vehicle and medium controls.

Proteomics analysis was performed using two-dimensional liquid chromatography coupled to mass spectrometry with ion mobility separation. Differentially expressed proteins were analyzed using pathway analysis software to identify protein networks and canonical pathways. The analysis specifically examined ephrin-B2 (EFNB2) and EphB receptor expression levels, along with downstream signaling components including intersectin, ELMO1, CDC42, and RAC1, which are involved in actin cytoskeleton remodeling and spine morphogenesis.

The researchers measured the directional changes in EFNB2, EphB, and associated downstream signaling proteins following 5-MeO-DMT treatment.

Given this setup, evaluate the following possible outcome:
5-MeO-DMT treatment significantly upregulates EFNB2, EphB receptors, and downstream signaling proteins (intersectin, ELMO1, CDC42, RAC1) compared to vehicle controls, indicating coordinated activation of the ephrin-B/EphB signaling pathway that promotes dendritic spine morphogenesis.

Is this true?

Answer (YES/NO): YES